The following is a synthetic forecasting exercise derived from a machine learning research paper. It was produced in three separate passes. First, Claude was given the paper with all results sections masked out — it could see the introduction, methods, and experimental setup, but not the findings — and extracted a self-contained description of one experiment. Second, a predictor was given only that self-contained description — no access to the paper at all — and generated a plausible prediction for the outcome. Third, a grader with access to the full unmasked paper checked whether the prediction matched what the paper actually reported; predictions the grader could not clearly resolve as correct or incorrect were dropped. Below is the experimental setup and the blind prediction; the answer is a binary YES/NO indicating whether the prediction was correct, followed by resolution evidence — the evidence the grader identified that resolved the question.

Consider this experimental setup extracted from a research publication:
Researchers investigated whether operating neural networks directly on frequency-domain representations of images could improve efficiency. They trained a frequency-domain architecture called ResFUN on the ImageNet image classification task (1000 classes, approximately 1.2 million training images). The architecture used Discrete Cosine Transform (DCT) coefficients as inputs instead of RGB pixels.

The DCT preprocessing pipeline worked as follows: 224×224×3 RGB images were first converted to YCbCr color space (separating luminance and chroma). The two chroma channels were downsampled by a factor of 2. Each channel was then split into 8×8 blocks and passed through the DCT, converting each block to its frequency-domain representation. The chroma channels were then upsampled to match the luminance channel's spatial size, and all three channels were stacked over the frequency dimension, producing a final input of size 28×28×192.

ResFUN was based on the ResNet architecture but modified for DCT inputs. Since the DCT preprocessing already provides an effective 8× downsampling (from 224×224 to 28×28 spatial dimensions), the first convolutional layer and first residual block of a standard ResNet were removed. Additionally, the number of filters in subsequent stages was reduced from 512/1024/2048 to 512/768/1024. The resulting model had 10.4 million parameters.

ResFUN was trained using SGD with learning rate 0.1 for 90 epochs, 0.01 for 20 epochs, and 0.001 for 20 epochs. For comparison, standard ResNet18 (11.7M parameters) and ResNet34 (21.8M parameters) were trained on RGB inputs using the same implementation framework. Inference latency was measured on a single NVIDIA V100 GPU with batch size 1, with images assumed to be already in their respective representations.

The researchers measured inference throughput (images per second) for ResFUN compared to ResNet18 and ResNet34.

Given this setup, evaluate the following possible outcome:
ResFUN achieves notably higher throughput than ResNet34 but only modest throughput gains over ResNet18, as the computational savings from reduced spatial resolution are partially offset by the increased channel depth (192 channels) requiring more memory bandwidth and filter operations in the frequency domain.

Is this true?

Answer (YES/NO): NO